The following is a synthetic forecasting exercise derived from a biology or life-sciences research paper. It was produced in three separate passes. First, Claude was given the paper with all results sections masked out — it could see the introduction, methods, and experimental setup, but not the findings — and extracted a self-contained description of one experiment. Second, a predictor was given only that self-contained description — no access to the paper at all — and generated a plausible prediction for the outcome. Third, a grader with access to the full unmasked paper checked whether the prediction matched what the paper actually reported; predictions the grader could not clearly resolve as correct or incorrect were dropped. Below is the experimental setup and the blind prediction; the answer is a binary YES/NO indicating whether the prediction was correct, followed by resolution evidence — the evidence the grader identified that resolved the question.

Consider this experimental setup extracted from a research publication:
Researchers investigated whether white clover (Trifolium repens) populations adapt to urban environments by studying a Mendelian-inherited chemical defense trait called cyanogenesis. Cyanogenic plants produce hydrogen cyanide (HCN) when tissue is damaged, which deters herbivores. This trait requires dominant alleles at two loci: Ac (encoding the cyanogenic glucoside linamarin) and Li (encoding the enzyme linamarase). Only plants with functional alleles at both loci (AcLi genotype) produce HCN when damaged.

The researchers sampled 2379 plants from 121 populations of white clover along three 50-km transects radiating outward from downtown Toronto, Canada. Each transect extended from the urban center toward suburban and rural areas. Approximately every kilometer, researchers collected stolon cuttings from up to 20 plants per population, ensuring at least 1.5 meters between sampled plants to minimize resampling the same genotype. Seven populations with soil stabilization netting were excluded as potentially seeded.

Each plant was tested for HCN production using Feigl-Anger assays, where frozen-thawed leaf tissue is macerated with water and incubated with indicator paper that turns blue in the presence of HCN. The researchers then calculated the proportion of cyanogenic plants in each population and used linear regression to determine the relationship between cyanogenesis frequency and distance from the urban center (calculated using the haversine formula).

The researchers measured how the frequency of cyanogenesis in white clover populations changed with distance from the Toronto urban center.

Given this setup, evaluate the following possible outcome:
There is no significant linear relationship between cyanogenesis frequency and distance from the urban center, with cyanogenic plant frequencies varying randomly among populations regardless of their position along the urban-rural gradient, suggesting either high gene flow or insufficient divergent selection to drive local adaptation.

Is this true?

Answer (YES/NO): NO